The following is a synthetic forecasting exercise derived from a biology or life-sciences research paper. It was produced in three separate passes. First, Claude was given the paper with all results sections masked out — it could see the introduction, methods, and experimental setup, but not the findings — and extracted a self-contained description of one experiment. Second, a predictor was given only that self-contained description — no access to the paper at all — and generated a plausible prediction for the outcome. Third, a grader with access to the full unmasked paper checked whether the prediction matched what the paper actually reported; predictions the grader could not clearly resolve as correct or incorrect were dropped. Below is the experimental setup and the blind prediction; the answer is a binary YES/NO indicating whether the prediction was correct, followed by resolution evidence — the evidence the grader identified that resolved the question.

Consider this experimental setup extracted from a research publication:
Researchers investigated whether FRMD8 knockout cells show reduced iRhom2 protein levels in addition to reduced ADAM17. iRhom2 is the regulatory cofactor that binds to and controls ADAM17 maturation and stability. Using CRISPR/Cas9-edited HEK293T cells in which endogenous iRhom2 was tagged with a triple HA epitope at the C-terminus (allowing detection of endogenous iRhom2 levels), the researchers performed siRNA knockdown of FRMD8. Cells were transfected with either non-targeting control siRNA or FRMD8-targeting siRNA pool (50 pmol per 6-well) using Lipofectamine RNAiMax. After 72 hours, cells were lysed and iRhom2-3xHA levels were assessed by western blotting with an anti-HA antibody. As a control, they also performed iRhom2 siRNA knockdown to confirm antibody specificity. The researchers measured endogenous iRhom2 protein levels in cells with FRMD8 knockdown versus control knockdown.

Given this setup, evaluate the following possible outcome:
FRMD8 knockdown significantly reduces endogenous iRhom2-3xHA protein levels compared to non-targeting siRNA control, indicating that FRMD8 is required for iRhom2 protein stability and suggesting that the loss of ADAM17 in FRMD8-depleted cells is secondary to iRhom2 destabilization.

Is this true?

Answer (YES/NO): YES